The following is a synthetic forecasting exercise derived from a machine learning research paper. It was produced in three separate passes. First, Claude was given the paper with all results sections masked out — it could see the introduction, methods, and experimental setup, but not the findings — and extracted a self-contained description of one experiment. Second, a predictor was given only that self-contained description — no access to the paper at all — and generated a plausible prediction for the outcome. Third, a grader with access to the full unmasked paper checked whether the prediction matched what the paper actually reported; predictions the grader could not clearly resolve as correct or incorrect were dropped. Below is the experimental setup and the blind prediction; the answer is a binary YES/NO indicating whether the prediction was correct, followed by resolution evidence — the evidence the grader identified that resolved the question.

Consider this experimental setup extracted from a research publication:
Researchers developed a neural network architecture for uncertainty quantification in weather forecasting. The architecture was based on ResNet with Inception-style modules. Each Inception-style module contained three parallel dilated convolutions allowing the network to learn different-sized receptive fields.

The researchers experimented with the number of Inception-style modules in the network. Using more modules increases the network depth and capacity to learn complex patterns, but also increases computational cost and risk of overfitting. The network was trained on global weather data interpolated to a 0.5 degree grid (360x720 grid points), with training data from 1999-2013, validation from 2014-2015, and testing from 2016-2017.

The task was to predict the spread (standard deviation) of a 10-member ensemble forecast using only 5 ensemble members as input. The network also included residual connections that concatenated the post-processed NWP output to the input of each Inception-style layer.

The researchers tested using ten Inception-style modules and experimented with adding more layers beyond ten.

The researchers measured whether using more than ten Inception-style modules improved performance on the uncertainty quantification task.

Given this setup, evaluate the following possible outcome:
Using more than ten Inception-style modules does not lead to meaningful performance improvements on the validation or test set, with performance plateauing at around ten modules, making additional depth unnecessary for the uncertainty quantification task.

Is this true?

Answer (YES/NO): YES